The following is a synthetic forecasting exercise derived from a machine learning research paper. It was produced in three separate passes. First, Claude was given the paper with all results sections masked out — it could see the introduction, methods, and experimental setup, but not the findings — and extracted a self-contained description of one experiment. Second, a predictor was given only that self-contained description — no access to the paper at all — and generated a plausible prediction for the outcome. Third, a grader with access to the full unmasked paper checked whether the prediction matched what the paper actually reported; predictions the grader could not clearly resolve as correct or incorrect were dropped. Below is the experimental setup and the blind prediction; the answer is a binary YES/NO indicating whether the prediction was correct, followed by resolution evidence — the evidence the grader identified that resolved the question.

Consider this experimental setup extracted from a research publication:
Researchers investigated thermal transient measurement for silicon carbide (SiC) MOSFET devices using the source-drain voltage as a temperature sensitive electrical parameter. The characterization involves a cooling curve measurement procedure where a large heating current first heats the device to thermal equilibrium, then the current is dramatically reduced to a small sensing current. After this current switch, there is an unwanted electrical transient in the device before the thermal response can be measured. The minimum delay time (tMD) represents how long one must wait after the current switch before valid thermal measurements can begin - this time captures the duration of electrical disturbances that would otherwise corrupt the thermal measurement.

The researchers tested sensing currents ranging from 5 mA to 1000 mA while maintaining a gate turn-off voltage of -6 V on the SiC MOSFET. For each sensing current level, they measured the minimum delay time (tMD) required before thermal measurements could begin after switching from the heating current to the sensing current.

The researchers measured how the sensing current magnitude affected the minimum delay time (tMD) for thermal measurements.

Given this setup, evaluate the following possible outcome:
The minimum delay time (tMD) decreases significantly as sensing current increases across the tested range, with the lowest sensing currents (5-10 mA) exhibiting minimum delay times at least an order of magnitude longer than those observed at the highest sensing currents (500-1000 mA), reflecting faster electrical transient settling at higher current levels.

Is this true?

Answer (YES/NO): YES